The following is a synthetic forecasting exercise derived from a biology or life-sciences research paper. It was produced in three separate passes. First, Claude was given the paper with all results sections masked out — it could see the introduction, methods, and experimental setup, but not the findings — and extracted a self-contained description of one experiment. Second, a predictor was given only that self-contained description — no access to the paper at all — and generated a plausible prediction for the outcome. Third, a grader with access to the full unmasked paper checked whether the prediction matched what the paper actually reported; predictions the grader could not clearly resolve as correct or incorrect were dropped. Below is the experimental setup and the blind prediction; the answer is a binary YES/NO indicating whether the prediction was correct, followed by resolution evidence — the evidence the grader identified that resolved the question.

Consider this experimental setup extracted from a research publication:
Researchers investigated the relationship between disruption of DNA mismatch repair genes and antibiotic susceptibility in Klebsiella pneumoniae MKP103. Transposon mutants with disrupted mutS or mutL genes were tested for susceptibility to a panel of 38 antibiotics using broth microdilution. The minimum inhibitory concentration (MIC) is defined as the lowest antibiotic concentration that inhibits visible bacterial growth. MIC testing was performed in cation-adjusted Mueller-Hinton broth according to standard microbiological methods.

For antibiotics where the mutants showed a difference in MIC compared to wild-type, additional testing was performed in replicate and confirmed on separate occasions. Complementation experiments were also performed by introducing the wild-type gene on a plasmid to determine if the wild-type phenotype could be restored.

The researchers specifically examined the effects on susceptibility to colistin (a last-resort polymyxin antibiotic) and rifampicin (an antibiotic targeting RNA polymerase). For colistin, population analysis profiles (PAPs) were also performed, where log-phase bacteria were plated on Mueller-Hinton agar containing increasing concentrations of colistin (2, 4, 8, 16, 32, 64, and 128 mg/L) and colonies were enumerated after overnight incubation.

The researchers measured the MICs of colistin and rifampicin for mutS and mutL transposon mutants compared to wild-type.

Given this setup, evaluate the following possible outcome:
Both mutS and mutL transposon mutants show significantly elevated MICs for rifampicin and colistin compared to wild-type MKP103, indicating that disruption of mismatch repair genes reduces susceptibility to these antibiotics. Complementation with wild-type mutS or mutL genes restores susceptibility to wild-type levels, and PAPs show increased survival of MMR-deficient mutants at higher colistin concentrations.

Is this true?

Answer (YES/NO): YES